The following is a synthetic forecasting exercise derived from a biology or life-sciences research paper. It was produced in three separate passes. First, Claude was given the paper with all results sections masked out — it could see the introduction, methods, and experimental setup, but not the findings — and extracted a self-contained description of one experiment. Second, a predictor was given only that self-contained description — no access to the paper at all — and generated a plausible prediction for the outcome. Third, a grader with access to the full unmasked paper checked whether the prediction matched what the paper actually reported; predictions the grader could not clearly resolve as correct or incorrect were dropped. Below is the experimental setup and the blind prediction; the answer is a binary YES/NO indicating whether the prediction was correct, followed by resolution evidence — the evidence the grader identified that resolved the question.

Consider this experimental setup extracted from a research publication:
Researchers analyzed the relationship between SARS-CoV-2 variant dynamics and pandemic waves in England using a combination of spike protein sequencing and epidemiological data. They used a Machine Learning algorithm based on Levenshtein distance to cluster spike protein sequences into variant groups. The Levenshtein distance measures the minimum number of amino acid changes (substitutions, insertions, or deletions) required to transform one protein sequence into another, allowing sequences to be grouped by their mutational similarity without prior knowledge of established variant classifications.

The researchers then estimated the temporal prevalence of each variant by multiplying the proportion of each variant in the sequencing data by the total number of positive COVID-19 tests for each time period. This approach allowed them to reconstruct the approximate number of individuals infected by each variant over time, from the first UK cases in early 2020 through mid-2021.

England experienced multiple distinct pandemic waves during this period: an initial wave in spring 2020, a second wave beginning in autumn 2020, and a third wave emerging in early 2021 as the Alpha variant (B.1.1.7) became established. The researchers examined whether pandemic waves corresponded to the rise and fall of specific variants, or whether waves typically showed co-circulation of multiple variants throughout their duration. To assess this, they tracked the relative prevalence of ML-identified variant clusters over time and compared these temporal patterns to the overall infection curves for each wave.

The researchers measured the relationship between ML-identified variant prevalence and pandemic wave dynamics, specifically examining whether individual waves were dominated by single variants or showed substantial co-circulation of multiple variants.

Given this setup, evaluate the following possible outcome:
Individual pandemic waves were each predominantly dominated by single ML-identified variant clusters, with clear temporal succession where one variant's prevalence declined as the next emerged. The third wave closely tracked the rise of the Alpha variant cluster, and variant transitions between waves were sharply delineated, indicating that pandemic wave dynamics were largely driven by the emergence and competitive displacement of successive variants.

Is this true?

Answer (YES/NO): YES